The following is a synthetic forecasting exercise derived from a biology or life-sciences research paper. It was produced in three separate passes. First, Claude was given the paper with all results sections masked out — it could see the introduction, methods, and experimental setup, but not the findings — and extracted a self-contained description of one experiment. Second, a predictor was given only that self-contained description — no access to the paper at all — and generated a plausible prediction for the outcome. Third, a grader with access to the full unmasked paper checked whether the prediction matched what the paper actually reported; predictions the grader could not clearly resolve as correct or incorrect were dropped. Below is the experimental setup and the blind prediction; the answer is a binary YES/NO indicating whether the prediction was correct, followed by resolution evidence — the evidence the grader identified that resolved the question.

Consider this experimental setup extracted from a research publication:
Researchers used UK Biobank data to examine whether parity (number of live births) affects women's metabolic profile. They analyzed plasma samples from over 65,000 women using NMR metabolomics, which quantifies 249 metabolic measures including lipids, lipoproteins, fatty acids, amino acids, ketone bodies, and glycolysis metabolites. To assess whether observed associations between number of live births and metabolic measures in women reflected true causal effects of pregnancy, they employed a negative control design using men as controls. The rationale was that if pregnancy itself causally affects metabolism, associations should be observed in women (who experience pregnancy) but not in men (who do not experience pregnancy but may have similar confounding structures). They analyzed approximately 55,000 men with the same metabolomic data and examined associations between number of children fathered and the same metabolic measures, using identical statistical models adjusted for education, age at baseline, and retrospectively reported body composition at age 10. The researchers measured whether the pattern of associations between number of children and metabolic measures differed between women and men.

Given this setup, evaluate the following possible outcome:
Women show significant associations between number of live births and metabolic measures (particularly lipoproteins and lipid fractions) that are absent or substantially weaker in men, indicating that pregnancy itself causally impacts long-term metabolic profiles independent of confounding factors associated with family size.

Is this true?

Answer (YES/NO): YES